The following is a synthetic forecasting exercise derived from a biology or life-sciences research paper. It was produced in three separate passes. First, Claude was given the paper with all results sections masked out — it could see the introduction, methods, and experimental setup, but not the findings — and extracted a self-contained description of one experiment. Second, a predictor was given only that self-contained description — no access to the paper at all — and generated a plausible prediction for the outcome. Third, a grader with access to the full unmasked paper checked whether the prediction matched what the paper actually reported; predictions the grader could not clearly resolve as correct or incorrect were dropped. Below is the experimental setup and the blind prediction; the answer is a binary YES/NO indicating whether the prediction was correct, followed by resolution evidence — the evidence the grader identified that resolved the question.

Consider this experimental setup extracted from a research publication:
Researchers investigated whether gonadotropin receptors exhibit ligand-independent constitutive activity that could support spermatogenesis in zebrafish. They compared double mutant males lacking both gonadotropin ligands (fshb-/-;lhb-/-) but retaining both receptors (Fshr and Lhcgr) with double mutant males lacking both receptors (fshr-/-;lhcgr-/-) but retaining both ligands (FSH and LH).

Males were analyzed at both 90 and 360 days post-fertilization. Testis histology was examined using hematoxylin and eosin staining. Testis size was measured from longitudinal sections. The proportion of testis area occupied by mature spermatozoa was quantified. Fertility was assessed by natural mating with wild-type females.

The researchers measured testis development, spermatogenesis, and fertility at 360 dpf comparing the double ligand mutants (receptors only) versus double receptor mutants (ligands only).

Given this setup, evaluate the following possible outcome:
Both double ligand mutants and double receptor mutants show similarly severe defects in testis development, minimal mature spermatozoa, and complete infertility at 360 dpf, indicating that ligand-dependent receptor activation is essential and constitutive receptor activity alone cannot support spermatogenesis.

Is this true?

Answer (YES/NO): NO